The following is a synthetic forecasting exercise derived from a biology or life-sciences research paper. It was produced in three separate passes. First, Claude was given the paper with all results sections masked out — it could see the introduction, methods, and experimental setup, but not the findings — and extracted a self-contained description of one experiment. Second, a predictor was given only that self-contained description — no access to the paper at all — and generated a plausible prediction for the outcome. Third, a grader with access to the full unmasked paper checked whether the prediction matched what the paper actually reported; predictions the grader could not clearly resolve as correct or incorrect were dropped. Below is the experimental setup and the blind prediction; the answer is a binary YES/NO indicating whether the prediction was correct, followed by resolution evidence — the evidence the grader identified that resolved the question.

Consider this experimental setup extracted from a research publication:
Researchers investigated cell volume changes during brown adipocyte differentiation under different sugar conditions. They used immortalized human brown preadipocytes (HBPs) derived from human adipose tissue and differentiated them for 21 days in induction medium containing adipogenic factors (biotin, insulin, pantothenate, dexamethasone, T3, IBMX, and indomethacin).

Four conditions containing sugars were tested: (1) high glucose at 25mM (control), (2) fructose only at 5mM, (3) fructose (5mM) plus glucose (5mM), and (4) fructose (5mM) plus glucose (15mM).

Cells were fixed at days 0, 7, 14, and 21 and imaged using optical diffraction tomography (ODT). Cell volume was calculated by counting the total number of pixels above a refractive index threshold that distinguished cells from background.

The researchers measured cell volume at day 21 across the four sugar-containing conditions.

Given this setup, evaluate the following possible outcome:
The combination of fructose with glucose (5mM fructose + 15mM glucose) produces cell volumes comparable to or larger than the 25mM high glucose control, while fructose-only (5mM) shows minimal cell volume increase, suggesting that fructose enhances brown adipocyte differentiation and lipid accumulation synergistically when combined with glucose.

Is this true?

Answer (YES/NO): NO